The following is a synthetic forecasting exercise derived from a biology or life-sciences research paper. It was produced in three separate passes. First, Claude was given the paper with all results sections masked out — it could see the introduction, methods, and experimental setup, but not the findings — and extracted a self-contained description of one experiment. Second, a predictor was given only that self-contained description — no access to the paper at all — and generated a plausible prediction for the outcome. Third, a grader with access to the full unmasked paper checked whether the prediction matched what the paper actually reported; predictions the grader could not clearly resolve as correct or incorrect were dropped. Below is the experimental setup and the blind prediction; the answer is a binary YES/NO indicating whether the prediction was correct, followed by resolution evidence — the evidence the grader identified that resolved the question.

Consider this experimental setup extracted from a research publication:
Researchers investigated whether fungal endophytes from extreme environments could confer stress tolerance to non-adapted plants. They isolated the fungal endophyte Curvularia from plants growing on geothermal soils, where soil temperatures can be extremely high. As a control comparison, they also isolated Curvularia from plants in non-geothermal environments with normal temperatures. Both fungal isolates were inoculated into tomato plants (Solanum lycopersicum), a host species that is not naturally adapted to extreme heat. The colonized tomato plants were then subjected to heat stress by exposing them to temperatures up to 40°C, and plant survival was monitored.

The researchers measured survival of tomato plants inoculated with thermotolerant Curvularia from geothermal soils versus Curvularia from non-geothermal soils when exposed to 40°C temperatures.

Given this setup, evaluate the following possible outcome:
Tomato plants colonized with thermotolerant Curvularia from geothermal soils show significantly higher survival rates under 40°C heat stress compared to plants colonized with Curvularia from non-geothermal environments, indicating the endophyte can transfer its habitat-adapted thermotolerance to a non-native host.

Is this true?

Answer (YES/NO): YES